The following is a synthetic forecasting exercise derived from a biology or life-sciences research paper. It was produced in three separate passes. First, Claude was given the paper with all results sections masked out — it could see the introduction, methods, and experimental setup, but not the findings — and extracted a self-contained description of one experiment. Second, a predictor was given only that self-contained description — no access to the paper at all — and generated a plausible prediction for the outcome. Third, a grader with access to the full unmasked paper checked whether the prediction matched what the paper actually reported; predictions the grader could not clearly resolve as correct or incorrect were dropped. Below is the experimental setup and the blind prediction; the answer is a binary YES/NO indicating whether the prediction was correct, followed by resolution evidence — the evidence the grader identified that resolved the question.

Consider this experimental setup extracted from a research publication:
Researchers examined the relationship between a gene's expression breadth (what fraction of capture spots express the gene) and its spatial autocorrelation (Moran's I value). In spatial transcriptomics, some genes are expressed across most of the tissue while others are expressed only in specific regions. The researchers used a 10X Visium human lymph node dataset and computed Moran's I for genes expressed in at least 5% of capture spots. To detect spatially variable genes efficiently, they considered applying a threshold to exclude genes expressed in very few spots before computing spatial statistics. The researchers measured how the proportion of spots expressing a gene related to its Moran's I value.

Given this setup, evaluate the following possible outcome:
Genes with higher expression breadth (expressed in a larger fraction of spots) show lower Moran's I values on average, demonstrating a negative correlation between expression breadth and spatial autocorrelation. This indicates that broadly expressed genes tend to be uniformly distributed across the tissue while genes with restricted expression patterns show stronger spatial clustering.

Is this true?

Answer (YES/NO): NO